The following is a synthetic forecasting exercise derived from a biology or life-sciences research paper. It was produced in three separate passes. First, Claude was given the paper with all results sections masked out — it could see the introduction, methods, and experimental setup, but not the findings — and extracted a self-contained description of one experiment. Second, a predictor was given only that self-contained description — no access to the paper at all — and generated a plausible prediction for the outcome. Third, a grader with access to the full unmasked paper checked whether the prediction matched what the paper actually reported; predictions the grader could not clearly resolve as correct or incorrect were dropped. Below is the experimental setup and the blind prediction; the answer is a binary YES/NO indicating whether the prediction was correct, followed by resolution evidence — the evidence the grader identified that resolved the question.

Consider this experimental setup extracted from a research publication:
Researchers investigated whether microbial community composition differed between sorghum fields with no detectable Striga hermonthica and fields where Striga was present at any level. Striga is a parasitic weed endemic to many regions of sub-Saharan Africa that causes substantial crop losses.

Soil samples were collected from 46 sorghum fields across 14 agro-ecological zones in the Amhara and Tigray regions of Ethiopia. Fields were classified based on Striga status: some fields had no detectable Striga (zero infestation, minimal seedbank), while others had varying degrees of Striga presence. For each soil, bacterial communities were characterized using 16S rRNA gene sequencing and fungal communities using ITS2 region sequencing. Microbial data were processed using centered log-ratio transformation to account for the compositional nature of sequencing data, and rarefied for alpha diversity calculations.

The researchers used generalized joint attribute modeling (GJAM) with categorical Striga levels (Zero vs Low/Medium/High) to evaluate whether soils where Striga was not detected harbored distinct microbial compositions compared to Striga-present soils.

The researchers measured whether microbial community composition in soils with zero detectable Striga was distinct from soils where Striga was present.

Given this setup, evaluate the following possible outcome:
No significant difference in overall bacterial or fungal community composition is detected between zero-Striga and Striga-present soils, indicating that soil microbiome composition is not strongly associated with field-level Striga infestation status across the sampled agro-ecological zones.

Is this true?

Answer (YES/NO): NO